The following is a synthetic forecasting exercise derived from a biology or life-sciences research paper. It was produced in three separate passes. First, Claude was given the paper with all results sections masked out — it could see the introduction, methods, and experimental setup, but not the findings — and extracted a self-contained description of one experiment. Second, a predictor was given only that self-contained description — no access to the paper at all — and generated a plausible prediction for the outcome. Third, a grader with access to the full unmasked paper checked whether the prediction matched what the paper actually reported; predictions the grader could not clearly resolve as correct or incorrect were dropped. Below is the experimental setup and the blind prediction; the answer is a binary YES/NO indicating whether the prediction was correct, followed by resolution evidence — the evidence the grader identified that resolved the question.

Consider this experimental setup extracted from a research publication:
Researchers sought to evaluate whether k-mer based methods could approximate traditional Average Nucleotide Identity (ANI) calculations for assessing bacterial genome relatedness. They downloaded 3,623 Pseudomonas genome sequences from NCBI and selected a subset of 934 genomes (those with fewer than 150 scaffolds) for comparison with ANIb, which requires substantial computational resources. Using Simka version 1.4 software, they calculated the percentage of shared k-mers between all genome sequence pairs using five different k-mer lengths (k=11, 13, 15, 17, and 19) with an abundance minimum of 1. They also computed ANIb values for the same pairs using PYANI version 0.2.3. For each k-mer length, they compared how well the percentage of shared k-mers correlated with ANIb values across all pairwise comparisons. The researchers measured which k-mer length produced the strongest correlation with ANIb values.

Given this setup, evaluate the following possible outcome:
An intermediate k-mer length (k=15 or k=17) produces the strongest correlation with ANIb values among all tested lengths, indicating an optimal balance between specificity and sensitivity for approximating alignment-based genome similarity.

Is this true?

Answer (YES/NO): YES